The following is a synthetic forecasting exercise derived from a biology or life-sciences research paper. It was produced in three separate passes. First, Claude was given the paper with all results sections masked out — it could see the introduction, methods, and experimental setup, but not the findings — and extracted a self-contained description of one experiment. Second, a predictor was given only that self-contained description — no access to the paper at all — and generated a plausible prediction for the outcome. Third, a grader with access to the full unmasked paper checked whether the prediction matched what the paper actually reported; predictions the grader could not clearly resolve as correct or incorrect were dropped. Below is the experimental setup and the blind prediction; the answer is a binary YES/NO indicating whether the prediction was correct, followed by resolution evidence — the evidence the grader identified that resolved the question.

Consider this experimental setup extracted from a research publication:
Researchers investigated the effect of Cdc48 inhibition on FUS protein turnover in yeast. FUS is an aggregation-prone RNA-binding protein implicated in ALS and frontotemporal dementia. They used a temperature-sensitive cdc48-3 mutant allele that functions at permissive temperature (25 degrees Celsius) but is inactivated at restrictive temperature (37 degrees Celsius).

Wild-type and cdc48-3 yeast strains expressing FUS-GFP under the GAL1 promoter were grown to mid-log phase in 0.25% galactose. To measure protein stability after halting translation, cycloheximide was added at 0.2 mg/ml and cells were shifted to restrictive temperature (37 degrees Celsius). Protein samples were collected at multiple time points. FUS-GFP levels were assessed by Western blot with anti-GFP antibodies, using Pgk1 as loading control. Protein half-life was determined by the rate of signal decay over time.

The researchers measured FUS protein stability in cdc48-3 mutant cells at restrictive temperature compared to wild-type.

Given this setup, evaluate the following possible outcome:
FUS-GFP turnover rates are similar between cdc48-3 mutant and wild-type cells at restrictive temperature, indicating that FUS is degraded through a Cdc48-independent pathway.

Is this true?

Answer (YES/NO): NO